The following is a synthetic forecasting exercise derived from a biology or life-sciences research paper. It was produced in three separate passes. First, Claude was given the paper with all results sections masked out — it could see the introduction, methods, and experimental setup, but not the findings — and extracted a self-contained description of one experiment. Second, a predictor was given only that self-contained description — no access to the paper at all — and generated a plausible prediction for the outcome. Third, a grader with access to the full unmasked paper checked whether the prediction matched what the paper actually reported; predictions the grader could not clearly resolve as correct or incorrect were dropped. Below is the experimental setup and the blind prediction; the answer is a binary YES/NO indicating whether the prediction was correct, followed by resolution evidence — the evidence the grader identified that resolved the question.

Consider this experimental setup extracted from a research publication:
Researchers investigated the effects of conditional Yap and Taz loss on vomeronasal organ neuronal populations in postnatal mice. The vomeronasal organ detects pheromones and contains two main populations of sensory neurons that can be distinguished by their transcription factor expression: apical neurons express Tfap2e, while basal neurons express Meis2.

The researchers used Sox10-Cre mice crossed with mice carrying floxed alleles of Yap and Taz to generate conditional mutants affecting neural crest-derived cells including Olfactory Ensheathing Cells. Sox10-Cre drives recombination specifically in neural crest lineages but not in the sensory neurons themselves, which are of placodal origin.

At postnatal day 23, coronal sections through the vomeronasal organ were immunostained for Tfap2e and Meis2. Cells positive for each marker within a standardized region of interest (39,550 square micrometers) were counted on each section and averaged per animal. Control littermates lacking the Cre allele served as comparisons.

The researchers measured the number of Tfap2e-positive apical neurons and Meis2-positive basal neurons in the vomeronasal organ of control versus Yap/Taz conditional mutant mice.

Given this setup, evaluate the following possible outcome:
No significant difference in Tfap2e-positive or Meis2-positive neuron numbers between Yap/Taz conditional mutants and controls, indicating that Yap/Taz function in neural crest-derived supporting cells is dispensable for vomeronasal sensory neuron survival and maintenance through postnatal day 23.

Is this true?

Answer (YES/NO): NO